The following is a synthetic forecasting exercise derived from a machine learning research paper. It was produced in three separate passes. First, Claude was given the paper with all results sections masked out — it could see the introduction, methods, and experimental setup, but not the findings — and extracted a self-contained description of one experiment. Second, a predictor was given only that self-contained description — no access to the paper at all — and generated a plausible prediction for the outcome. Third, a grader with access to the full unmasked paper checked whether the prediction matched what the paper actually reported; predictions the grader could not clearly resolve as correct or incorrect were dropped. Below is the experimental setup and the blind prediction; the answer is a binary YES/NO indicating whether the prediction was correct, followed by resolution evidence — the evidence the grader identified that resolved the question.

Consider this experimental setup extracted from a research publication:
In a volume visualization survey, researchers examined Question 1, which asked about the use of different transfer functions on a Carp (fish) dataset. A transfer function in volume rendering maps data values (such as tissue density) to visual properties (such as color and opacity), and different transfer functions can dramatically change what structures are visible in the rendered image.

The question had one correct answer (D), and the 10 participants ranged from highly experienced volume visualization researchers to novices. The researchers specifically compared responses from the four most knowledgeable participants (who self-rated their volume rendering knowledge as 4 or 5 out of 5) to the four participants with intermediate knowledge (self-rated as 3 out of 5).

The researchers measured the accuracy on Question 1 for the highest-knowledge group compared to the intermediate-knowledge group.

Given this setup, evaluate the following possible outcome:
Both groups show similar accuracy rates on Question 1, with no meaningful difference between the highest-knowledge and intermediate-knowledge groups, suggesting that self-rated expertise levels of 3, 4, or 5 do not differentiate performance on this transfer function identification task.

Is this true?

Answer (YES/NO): NO